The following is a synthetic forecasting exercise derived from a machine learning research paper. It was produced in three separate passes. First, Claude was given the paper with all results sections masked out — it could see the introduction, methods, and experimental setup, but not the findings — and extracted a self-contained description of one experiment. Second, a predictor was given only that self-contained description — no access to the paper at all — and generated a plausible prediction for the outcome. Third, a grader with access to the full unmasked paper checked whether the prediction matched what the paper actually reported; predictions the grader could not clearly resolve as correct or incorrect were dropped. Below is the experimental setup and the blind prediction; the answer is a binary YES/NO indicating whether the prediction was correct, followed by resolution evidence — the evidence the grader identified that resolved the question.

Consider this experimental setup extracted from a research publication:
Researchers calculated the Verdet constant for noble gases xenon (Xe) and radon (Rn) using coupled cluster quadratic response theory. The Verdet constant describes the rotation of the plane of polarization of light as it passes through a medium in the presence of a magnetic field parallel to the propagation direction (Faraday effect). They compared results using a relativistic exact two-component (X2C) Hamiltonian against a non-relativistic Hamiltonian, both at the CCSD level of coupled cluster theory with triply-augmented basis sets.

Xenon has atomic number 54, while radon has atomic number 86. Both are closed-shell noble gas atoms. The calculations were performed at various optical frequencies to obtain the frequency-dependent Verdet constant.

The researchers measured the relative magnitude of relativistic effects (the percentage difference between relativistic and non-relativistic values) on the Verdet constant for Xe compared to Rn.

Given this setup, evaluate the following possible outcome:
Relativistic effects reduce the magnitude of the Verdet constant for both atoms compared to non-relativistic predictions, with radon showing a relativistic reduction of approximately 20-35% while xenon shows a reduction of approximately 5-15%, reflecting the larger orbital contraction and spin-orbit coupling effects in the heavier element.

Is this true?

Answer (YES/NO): NO